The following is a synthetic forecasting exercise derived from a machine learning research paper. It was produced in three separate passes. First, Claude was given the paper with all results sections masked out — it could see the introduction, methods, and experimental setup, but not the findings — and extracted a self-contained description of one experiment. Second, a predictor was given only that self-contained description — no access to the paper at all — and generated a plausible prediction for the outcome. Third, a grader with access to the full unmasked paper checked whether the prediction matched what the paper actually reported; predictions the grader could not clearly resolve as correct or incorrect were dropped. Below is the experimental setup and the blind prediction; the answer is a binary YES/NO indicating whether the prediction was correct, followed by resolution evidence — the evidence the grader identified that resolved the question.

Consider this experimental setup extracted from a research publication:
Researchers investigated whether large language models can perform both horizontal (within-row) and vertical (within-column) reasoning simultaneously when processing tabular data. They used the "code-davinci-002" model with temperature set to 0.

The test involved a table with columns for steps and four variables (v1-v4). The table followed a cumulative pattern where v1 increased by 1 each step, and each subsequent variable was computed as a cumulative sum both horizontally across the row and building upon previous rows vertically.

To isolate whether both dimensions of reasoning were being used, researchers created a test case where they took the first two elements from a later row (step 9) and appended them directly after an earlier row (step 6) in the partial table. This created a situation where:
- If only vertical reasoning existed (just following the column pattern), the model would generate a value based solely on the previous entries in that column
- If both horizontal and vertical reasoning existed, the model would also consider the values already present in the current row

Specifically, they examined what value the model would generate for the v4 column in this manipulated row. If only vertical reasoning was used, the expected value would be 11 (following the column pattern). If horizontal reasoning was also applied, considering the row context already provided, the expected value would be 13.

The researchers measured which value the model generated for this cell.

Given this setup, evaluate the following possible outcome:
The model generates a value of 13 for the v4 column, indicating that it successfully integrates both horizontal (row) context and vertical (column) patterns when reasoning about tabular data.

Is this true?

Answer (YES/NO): YES